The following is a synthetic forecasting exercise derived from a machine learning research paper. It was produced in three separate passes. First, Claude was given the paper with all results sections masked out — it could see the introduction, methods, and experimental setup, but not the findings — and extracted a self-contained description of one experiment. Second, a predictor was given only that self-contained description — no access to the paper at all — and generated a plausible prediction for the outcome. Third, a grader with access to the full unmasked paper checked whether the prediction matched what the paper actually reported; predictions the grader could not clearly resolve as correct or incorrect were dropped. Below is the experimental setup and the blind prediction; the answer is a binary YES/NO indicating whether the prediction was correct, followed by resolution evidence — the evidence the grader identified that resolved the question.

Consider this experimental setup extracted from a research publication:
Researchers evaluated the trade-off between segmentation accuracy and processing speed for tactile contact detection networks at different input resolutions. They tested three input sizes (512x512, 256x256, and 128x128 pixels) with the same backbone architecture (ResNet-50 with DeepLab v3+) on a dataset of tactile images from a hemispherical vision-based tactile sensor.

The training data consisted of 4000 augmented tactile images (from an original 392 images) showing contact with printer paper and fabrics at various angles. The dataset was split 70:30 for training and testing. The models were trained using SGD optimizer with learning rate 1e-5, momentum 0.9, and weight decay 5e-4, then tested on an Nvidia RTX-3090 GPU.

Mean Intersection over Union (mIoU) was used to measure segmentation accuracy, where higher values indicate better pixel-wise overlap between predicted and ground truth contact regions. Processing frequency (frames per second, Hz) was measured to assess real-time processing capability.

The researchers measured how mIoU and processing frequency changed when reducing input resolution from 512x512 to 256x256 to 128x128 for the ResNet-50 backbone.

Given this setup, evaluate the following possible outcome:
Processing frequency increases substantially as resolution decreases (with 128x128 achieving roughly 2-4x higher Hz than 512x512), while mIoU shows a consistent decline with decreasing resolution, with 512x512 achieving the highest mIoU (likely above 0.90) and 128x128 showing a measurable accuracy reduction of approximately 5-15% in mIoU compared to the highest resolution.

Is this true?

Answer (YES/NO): NO